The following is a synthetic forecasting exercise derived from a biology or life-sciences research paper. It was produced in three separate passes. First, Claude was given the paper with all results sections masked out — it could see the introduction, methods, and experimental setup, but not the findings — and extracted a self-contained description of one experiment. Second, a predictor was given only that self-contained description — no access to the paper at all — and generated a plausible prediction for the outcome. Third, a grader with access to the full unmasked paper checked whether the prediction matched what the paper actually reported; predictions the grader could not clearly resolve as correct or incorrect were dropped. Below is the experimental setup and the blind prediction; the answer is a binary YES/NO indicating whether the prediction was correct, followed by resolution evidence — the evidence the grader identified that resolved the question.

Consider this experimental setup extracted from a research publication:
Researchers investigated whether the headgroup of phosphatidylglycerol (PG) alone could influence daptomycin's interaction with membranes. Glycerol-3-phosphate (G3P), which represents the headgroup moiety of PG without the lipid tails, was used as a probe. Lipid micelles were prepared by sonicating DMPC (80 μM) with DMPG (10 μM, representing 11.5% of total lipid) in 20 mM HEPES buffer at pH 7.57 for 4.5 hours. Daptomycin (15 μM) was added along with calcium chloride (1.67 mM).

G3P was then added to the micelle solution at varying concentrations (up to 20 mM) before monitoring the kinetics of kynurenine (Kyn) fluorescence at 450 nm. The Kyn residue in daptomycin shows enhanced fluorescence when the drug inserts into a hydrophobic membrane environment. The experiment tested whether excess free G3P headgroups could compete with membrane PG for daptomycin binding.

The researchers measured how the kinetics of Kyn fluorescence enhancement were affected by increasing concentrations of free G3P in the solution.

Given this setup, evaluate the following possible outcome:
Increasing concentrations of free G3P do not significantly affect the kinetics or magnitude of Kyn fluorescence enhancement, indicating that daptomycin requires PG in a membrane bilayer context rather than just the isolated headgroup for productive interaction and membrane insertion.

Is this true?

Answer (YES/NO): NO